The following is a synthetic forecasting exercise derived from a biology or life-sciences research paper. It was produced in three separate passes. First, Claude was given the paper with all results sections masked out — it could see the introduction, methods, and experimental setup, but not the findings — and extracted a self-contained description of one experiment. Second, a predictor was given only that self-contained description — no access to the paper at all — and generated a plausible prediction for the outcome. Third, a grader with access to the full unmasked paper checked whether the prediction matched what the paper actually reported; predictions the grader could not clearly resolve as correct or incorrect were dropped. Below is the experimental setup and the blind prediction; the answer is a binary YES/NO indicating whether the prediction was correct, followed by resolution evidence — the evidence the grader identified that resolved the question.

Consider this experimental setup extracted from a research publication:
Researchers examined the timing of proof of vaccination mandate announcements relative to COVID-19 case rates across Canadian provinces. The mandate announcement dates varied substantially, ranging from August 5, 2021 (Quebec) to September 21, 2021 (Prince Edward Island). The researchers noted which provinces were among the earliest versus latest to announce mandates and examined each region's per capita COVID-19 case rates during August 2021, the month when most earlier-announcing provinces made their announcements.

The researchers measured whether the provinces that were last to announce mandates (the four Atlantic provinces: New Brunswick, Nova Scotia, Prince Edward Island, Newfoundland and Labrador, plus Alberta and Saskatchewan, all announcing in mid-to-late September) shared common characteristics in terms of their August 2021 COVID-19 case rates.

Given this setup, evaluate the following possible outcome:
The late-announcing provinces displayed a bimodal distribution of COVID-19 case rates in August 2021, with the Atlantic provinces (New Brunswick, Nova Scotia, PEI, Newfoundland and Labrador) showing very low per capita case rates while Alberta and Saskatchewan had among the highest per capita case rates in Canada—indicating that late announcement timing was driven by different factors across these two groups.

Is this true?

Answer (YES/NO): YES